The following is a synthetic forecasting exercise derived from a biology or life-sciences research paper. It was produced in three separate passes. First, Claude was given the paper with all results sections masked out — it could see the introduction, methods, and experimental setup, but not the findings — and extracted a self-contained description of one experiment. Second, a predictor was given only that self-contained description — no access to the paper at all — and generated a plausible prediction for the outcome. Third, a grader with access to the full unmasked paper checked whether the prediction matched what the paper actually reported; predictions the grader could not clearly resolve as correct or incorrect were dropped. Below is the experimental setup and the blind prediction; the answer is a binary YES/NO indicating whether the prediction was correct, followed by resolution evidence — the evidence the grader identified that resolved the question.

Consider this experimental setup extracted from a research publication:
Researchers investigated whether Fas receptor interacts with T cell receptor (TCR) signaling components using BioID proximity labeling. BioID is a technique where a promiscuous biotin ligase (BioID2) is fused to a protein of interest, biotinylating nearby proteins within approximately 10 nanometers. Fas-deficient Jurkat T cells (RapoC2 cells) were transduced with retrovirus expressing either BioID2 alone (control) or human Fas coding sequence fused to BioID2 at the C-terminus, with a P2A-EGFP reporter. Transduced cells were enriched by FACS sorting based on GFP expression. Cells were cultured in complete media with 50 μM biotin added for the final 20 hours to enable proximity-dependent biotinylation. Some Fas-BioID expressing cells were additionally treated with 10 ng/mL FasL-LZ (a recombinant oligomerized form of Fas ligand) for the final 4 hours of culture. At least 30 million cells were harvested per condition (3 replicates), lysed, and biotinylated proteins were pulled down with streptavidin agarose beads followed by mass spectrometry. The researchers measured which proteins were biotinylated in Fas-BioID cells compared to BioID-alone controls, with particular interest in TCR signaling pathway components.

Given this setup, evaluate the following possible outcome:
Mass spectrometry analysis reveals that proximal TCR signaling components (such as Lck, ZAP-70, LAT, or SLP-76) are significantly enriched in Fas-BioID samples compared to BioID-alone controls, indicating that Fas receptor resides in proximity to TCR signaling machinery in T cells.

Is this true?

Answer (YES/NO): YES